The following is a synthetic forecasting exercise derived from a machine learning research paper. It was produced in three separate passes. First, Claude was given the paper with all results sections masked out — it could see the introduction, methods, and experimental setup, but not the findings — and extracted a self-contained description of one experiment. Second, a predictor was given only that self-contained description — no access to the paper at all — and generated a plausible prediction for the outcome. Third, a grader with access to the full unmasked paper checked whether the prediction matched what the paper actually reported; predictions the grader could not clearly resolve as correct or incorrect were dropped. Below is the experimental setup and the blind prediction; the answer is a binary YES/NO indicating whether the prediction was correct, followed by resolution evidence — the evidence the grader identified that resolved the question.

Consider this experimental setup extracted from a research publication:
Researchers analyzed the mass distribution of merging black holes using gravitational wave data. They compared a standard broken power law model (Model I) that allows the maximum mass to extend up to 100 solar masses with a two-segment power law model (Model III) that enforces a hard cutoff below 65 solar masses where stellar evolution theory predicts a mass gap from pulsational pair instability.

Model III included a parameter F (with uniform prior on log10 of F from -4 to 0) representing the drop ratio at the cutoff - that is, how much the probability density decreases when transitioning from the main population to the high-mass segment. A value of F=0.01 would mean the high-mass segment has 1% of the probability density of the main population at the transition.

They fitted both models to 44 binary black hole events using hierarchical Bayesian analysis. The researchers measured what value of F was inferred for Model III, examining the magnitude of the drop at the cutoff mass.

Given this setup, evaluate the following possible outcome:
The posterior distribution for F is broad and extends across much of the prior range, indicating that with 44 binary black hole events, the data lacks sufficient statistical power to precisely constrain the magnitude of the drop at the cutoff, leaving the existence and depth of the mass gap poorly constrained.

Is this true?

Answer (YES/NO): NO